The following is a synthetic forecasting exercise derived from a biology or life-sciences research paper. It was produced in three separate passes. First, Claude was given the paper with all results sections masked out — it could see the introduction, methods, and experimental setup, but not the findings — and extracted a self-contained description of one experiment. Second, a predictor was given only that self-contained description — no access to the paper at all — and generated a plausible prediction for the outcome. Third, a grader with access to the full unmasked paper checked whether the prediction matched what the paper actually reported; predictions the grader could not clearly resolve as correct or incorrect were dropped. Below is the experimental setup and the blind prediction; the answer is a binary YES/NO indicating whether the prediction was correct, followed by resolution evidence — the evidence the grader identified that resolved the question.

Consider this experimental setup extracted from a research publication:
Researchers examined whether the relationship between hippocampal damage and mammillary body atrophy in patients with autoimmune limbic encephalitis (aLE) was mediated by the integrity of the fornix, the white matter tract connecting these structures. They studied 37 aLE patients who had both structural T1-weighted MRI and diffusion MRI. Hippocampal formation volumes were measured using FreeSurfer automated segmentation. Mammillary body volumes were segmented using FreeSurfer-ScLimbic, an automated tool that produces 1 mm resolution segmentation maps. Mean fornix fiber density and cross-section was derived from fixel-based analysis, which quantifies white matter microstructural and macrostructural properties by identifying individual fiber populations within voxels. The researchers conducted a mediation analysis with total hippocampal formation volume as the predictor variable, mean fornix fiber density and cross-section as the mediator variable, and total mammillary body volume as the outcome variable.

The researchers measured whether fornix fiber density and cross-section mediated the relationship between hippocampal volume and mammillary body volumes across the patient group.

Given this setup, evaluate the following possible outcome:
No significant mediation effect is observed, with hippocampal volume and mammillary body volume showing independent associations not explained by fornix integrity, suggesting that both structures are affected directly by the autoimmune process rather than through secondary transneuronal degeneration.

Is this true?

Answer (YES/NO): NO